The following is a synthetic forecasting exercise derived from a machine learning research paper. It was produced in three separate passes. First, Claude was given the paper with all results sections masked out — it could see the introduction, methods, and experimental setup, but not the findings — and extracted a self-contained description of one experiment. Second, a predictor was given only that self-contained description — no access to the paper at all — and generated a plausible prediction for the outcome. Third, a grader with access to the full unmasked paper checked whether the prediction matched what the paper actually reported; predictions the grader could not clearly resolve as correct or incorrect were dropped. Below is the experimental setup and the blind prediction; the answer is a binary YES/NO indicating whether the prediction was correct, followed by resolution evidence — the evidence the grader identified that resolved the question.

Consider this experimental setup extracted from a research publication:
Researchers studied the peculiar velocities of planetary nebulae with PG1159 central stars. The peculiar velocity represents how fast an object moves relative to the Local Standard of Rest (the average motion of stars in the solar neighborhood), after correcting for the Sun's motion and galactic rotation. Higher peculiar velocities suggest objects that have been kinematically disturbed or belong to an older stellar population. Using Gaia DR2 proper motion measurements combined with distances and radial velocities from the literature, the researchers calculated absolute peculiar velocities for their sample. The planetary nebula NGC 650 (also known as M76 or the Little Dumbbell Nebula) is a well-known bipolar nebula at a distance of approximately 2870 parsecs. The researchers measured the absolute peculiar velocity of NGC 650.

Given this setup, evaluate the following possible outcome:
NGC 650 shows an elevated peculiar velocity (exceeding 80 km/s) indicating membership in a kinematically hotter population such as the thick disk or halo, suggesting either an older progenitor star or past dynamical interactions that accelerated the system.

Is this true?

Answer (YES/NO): NO